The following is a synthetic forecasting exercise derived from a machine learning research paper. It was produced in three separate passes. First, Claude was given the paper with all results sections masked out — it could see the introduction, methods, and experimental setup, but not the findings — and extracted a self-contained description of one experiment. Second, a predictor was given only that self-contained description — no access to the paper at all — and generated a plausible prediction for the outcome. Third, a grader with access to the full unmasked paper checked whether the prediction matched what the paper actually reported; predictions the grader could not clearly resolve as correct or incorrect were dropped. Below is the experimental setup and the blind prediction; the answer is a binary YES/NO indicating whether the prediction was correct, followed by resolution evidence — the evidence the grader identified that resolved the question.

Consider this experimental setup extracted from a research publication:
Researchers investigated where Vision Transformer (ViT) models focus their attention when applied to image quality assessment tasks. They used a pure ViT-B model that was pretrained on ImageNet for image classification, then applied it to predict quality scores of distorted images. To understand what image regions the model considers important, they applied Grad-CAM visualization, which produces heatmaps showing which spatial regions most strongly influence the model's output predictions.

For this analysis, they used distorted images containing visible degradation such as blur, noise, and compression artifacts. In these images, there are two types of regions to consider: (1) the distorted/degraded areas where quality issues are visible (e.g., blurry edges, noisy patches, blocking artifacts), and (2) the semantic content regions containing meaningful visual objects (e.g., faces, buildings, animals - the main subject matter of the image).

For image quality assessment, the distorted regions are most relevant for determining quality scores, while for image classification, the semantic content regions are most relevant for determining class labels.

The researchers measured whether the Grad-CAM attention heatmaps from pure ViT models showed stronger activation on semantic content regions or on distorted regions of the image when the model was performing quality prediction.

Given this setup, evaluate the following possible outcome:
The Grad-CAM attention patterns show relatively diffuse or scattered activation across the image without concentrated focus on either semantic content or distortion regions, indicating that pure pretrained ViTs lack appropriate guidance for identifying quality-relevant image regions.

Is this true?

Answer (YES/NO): NO